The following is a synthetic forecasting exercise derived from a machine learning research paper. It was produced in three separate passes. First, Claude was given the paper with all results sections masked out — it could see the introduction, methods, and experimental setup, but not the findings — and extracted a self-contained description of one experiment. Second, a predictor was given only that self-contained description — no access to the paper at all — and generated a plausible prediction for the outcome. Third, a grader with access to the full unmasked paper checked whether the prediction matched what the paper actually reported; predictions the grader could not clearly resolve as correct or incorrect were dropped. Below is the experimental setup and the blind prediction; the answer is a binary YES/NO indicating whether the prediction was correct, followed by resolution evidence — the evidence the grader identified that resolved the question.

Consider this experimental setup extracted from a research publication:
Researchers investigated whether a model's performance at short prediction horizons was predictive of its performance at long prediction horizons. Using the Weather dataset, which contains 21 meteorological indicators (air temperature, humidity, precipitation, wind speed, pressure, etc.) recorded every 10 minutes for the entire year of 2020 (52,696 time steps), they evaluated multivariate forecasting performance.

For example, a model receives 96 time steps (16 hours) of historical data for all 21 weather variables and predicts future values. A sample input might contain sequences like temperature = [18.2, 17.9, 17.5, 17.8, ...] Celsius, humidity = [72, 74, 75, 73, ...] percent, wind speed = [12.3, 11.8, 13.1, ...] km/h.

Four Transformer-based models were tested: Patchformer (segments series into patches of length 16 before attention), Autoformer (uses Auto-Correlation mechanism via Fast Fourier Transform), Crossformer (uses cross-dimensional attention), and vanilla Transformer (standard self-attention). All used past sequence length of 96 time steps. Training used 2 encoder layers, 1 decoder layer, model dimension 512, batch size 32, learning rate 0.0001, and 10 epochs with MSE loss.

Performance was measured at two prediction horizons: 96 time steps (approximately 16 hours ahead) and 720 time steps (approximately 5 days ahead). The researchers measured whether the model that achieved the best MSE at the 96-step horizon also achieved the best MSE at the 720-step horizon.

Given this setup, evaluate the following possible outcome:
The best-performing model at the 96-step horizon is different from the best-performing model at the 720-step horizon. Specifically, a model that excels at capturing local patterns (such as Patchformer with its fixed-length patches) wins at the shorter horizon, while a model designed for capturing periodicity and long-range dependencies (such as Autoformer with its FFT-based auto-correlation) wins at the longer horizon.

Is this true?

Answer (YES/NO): NO